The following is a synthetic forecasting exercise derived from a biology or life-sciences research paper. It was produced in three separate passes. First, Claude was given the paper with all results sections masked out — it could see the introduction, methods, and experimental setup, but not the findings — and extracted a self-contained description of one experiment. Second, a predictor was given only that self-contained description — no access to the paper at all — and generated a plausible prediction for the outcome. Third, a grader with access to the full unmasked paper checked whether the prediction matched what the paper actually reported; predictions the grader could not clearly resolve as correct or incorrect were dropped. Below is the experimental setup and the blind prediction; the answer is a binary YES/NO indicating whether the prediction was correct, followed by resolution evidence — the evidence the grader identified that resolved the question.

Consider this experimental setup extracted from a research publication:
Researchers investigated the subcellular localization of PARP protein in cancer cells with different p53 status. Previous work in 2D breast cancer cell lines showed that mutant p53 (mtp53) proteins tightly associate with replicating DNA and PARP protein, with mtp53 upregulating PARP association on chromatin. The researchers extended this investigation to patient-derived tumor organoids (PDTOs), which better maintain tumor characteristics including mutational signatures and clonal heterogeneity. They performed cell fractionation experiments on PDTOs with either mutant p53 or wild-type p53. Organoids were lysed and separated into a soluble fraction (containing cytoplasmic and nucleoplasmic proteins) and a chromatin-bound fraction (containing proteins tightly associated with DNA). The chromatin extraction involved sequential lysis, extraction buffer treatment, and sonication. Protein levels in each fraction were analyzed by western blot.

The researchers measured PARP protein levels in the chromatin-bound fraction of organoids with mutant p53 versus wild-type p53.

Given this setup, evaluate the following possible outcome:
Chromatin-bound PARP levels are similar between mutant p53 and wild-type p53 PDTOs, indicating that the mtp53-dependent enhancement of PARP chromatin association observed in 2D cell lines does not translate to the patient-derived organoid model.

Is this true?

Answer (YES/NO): NO